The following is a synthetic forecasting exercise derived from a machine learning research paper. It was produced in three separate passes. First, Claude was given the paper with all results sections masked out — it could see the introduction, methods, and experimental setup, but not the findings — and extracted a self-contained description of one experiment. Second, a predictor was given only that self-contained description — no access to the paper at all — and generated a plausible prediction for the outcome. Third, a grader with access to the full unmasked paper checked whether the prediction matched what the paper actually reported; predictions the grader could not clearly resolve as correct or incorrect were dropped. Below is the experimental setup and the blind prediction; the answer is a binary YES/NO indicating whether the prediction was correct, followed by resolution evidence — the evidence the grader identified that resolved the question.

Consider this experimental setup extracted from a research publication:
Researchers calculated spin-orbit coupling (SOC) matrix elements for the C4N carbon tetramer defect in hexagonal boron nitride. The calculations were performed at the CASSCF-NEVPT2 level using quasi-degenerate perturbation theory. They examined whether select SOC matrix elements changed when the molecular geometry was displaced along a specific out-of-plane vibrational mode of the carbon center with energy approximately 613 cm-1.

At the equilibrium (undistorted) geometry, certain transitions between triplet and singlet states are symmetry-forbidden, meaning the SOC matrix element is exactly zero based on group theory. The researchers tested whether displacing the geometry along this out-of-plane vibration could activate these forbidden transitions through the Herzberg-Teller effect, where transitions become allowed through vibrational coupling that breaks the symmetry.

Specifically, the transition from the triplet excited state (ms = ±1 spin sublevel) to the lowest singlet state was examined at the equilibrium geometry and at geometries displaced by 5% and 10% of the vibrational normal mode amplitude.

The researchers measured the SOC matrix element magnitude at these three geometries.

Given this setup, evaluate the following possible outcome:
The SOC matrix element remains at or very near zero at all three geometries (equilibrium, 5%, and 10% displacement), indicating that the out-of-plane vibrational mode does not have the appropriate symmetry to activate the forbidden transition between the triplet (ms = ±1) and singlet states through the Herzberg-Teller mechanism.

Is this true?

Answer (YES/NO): NO